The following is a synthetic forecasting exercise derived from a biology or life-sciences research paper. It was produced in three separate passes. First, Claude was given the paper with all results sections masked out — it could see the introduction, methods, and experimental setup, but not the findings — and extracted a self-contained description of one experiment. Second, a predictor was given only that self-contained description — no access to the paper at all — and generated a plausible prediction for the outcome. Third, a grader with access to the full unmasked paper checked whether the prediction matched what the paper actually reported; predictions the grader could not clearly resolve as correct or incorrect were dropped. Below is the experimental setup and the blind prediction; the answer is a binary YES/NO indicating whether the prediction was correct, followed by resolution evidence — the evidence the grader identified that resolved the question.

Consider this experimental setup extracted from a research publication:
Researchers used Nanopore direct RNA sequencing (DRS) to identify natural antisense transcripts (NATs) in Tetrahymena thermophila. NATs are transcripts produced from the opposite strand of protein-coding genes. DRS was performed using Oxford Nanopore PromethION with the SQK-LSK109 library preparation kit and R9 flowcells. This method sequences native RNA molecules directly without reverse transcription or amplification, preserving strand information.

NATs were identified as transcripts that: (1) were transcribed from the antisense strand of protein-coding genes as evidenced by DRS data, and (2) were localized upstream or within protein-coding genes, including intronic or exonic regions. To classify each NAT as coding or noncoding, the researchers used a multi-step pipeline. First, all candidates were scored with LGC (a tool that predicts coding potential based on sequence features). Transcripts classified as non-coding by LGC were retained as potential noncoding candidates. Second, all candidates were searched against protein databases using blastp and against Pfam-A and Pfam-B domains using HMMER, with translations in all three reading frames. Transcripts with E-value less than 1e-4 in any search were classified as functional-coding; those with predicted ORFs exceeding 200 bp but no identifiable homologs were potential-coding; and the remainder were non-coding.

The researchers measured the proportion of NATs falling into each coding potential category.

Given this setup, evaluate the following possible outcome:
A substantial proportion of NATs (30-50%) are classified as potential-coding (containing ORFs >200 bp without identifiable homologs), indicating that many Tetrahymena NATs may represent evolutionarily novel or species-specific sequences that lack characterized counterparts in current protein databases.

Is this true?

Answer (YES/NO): NO